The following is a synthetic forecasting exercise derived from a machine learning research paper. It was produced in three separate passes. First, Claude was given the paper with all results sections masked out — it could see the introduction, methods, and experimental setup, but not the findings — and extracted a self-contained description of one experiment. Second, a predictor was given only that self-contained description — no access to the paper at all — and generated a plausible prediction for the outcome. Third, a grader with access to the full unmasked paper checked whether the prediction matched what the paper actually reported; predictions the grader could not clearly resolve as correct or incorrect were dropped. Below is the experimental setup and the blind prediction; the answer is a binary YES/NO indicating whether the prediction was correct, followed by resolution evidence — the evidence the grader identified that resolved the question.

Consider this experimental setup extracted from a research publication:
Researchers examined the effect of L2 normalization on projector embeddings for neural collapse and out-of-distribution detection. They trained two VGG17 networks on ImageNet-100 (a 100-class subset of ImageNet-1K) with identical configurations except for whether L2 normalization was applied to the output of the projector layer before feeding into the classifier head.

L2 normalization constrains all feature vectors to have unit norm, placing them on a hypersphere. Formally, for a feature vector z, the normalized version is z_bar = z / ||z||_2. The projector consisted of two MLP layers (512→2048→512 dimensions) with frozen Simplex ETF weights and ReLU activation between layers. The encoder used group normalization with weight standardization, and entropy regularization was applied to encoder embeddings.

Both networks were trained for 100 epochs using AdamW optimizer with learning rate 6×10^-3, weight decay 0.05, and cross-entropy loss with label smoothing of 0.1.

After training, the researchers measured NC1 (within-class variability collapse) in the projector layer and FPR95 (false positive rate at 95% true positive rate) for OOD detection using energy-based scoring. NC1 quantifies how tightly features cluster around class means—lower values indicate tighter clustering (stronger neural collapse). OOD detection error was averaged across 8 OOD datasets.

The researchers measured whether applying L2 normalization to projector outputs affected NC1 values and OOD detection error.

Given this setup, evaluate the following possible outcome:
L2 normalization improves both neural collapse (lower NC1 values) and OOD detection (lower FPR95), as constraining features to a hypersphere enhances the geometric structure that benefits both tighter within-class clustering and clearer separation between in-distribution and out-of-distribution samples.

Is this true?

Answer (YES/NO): YES